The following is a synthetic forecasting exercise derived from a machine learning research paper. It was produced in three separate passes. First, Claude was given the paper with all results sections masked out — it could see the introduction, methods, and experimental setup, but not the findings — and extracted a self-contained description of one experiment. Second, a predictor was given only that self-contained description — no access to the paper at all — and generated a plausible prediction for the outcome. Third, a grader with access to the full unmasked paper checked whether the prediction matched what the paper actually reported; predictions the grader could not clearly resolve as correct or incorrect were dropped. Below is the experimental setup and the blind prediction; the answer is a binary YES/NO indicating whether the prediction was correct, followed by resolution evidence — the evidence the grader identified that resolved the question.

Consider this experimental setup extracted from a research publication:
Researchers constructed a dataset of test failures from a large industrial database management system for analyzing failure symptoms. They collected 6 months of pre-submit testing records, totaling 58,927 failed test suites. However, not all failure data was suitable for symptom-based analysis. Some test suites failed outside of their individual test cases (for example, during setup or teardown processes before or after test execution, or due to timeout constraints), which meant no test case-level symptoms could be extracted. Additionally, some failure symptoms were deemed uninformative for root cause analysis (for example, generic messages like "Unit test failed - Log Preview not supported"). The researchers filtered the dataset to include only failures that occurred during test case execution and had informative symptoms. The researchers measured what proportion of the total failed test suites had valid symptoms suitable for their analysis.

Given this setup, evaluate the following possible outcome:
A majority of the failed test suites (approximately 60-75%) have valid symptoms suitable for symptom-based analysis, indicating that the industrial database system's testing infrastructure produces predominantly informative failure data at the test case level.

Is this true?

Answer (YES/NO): NO